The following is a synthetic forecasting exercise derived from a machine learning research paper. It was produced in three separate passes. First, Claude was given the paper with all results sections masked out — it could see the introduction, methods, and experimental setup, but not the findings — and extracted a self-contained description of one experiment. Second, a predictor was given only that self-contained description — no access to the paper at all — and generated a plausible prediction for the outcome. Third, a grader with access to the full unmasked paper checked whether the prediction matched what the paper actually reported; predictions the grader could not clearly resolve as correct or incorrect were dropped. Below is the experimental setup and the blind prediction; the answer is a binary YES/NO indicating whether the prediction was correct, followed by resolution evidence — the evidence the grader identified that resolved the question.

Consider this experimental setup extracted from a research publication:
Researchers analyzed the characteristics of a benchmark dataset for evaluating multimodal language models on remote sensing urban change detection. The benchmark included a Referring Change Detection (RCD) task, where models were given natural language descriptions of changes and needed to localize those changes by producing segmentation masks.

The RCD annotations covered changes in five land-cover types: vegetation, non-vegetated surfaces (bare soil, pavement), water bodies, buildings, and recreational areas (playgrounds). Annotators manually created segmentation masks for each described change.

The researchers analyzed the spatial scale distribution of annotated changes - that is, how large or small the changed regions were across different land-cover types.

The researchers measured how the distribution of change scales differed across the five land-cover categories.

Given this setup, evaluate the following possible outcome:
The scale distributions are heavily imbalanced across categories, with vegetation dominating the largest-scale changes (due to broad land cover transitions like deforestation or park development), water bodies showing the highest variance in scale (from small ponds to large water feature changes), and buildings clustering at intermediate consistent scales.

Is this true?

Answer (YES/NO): NO